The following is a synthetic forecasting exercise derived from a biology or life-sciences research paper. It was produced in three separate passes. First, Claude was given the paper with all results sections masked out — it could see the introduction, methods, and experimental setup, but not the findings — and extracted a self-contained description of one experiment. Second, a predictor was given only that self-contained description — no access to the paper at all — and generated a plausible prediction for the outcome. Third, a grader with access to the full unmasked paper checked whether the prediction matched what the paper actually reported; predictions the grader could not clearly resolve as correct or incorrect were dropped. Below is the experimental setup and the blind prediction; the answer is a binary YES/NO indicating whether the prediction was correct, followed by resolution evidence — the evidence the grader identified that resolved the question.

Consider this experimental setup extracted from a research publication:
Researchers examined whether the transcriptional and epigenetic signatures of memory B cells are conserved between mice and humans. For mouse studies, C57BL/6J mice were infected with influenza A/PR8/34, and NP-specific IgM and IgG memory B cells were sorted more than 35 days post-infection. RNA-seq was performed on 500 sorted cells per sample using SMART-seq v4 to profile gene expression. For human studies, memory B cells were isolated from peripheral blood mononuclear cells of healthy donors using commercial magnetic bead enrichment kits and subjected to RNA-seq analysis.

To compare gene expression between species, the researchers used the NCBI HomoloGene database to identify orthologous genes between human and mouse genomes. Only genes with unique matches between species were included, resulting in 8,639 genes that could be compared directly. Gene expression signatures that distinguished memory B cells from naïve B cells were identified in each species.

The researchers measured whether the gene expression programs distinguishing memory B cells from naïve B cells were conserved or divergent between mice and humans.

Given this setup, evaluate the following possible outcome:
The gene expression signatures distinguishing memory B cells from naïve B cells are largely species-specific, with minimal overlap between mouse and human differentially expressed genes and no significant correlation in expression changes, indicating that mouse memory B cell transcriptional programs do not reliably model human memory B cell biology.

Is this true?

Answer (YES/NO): NO